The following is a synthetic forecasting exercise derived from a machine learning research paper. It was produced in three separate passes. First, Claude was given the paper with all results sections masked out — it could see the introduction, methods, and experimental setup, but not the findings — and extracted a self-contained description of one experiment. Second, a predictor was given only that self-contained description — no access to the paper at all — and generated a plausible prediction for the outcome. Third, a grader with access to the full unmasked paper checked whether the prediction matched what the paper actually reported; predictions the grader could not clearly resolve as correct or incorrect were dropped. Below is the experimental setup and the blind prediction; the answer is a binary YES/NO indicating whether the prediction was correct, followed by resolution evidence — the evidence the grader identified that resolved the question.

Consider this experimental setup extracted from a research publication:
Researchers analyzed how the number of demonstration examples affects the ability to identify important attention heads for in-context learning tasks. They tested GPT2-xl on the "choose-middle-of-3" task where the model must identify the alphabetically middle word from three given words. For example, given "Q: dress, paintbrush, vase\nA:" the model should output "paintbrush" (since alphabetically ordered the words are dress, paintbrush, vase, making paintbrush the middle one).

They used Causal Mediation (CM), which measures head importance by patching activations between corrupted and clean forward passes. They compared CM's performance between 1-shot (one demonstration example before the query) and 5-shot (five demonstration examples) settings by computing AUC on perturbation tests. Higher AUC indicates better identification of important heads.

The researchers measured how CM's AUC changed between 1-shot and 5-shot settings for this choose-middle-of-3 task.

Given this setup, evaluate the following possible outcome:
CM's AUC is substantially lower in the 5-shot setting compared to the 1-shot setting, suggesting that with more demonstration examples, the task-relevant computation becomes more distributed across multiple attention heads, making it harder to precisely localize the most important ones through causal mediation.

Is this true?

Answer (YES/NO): YES